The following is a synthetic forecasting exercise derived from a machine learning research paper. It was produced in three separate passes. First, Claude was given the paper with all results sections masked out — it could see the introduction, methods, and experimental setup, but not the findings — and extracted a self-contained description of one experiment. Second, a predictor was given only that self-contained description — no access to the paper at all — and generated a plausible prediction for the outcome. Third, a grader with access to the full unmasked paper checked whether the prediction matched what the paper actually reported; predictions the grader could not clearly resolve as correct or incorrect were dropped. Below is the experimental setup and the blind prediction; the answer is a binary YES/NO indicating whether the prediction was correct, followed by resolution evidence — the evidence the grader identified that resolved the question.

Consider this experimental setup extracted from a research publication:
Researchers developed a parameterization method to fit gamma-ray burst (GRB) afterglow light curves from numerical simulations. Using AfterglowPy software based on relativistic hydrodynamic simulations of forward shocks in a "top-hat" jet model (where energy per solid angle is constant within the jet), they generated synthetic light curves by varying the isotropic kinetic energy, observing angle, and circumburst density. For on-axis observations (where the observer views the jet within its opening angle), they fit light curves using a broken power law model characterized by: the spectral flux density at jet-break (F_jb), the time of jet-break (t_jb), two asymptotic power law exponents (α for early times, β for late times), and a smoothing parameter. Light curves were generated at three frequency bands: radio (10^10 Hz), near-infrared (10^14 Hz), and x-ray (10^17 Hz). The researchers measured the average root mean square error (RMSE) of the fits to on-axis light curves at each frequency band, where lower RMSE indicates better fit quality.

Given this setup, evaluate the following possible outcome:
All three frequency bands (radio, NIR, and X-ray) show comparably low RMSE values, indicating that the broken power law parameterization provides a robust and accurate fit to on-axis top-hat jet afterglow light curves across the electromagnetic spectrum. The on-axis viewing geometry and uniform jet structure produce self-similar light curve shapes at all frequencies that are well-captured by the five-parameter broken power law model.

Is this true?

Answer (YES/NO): NO